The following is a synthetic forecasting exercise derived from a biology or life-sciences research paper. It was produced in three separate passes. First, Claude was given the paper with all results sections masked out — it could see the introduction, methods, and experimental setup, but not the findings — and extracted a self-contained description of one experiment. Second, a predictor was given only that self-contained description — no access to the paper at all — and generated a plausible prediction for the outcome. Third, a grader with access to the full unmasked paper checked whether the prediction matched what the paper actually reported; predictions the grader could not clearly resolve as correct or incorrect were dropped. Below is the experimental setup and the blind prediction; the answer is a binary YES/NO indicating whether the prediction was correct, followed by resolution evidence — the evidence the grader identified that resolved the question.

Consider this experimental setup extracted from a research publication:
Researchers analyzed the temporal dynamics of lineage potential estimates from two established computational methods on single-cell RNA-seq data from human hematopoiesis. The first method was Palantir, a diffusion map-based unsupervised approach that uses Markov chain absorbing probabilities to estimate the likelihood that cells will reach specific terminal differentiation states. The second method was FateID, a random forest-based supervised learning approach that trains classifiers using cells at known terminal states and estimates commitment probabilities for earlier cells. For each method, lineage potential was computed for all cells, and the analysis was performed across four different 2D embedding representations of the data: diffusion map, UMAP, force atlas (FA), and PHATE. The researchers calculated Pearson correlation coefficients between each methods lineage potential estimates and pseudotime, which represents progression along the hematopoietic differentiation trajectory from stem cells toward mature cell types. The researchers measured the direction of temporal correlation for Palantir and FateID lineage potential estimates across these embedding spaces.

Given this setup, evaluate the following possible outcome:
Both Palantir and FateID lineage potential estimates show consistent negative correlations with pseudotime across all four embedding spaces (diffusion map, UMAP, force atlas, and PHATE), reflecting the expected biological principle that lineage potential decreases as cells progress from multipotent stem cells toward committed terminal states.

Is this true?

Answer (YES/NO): NO